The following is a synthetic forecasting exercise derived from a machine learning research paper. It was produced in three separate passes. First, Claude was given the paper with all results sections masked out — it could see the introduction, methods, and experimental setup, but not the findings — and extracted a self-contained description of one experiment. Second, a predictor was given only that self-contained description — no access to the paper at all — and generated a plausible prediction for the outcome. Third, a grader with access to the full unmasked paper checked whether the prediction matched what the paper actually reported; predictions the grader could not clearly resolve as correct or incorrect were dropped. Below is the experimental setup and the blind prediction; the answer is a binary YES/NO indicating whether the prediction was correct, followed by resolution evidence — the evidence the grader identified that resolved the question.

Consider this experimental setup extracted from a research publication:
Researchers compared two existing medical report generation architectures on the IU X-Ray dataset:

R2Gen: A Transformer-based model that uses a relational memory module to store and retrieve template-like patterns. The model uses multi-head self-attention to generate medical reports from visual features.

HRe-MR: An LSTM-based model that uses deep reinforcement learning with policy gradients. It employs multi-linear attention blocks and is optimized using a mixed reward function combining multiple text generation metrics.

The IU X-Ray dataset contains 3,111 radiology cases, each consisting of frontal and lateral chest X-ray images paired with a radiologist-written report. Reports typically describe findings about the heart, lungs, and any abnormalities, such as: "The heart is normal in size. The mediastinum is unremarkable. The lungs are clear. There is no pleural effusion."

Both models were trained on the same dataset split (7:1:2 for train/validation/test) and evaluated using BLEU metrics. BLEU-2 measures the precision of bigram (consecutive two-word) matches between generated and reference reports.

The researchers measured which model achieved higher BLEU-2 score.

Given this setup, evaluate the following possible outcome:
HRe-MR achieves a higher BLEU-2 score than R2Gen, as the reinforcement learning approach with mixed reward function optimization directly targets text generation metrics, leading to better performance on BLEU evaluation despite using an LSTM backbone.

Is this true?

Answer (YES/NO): YES